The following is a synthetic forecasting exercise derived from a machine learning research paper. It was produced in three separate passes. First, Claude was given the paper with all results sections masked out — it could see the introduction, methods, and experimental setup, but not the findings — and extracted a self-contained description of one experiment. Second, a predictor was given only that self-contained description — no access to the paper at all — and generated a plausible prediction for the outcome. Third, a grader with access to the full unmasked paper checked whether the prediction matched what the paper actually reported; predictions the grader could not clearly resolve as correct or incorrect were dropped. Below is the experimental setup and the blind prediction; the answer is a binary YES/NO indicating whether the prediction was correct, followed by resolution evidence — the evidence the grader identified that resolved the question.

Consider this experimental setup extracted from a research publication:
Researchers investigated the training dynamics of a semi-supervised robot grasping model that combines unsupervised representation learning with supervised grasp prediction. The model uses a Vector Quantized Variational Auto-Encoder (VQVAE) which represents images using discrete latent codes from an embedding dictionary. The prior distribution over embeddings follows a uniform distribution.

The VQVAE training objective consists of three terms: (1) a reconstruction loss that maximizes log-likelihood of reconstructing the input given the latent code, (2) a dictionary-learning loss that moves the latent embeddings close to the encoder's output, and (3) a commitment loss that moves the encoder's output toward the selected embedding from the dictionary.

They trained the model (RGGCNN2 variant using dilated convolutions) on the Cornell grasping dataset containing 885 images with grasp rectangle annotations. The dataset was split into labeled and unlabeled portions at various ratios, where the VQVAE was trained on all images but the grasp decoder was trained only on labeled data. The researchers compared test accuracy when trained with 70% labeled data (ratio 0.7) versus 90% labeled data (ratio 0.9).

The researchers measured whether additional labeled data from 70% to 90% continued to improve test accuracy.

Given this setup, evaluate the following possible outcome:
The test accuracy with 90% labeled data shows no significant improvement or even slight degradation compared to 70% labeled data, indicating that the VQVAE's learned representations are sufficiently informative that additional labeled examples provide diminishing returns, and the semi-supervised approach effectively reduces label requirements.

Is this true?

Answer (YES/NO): YES